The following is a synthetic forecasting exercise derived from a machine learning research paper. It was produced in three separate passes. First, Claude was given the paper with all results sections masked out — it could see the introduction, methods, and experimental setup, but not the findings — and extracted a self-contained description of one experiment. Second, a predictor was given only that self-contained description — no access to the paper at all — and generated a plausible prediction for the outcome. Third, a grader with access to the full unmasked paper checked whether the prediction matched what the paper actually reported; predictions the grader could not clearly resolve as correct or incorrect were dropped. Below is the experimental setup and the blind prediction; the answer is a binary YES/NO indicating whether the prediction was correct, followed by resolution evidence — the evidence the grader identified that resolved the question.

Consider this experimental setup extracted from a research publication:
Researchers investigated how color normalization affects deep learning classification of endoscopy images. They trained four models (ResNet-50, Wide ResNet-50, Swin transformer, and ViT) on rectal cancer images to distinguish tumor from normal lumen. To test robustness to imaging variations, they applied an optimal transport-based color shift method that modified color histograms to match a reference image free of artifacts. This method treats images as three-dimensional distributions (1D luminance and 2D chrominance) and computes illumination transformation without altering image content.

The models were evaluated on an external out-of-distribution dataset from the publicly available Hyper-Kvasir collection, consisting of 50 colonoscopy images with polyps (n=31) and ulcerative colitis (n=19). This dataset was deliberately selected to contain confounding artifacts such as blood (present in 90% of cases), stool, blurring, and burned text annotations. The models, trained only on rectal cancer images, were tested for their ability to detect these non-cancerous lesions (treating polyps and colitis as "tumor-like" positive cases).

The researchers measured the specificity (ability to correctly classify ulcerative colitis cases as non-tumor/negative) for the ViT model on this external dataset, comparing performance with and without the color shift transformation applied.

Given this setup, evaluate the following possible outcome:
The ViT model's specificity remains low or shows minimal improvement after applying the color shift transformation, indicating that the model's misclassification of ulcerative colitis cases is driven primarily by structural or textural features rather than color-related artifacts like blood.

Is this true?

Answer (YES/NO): NO